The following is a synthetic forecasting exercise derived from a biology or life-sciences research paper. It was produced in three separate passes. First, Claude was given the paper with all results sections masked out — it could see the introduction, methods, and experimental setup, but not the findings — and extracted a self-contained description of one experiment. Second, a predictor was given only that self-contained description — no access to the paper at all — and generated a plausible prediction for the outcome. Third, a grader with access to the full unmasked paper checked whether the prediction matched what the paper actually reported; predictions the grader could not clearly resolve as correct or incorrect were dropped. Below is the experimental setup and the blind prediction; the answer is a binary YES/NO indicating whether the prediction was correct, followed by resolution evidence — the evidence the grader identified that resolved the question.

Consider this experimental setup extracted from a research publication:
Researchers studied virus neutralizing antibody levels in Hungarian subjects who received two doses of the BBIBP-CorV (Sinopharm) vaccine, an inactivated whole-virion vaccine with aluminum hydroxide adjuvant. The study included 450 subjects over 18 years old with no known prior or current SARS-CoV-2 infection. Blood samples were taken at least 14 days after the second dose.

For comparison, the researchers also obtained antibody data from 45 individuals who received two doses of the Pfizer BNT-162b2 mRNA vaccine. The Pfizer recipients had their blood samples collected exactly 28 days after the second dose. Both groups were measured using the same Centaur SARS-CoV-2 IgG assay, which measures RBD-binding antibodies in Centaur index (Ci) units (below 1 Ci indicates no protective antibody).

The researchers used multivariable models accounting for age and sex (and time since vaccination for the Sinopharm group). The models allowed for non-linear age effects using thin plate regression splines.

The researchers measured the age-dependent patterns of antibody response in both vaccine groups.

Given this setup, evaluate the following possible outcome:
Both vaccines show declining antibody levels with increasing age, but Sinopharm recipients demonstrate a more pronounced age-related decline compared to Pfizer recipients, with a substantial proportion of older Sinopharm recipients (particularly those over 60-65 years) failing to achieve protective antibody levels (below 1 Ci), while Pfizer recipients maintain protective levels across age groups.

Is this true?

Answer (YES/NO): YES